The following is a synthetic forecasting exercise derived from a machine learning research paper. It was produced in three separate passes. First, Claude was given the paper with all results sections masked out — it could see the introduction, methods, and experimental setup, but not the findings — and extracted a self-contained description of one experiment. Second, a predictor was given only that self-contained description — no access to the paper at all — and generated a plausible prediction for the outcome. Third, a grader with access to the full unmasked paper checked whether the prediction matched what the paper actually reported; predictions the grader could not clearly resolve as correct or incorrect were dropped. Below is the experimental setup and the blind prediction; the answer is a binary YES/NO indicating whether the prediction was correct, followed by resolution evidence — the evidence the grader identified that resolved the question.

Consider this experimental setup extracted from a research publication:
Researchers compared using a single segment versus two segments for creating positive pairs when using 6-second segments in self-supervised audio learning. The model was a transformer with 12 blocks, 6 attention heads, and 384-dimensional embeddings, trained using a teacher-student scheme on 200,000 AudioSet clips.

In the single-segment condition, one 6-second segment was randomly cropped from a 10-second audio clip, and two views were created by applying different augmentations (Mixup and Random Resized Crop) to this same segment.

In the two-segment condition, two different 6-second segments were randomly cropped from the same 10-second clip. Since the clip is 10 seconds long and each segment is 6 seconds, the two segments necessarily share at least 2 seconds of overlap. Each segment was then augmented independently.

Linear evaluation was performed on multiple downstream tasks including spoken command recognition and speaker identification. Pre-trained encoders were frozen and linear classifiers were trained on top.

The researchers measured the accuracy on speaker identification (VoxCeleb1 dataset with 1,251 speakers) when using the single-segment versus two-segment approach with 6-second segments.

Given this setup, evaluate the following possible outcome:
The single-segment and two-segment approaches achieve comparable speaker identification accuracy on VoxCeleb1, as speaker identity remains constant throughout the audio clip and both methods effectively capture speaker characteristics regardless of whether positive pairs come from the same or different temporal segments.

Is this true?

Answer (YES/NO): NO